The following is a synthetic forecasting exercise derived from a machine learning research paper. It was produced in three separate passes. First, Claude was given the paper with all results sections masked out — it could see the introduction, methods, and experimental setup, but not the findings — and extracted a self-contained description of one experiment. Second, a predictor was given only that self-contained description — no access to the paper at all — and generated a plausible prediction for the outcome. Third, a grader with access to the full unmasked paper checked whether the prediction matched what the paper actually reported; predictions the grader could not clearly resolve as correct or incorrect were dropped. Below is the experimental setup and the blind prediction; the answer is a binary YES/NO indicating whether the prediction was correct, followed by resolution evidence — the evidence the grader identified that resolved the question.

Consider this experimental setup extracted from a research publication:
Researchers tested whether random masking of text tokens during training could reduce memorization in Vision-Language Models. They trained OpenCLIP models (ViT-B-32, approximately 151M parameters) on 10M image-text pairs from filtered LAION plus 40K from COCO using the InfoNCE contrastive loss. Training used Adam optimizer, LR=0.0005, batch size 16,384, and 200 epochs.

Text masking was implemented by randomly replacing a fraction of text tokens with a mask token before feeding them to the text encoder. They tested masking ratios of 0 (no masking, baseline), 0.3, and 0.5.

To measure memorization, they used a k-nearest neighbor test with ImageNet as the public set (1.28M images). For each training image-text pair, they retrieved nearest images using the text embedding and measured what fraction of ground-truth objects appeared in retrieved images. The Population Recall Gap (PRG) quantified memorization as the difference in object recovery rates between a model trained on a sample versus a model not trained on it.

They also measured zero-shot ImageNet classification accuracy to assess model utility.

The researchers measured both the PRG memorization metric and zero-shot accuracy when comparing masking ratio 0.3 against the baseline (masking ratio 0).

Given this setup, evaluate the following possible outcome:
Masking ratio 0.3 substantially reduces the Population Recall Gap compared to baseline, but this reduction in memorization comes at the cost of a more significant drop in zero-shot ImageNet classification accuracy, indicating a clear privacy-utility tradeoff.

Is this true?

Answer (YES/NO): NO